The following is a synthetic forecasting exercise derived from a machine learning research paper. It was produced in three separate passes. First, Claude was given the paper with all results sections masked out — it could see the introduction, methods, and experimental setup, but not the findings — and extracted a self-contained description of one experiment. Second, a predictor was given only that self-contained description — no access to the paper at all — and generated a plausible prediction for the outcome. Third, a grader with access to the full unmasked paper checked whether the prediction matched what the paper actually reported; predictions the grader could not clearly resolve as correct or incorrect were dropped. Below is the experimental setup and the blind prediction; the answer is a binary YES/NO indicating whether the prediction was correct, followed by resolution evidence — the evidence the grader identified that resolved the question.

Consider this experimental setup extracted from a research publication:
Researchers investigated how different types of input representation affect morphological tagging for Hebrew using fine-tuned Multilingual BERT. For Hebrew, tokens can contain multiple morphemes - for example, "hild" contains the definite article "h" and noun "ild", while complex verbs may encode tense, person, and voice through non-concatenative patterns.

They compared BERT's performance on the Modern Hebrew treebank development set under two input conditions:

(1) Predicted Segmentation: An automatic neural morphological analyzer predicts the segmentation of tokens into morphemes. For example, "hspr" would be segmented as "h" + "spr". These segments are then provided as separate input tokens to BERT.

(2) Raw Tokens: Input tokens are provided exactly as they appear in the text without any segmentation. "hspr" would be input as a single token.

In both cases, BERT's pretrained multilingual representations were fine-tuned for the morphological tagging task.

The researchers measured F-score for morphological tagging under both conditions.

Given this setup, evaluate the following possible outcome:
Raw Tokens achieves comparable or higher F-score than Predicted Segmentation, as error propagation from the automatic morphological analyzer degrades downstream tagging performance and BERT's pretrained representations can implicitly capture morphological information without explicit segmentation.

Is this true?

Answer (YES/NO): YES